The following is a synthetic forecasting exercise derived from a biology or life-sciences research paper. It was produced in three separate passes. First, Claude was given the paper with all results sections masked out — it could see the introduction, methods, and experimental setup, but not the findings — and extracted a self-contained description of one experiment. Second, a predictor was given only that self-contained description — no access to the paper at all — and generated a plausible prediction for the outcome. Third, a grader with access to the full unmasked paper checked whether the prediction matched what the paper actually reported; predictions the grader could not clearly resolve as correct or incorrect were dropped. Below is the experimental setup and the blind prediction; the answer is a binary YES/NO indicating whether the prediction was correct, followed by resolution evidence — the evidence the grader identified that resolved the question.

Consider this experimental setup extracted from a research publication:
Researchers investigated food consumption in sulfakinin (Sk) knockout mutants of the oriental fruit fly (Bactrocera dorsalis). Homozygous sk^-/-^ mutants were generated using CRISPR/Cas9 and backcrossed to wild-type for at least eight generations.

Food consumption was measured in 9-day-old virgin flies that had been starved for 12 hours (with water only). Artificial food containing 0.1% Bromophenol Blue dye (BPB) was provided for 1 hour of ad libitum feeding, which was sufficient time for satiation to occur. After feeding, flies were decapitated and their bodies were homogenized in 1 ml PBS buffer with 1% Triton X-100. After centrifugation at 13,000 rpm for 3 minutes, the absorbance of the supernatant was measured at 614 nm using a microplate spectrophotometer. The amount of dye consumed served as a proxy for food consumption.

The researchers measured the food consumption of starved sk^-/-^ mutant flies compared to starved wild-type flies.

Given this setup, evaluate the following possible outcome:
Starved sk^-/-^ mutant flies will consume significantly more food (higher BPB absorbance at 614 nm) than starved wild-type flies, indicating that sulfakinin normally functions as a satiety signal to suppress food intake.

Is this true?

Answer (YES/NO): YES